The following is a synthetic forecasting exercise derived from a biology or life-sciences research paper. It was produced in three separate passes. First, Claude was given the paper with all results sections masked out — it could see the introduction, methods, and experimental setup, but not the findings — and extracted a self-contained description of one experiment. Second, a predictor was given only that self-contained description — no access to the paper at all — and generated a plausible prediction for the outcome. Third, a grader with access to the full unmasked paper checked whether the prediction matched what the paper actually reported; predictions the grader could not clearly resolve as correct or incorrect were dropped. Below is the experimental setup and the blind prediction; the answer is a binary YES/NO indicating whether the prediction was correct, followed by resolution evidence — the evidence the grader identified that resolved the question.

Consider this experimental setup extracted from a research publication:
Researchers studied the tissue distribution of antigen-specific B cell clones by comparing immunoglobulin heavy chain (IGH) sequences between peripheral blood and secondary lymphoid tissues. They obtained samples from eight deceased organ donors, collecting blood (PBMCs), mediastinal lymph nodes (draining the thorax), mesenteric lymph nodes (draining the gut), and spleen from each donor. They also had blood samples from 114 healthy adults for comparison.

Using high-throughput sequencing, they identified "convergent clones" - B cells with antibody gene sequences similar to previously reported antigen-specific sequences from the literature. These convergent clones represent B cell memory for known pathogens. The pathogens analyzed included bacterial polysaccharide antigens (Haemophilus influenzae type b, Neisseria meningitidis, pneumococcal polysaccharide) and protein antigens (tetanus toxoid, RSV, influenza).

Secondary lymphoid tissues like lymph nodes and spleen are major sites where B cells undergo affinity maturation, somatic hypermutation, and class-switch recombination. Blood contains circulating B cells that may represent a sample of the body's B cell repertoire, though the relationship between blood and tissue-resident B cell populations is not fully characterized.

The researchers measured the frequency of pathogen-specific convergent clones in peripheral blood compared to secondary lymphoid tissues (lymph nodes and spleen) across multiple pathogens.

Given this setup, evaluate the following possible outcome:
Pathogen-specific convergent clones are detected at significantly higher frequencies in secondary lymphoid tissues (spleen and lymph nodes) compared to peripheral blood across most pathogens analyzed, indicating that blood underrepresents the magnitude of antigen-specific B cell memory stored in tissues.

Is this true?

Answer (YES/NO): YES